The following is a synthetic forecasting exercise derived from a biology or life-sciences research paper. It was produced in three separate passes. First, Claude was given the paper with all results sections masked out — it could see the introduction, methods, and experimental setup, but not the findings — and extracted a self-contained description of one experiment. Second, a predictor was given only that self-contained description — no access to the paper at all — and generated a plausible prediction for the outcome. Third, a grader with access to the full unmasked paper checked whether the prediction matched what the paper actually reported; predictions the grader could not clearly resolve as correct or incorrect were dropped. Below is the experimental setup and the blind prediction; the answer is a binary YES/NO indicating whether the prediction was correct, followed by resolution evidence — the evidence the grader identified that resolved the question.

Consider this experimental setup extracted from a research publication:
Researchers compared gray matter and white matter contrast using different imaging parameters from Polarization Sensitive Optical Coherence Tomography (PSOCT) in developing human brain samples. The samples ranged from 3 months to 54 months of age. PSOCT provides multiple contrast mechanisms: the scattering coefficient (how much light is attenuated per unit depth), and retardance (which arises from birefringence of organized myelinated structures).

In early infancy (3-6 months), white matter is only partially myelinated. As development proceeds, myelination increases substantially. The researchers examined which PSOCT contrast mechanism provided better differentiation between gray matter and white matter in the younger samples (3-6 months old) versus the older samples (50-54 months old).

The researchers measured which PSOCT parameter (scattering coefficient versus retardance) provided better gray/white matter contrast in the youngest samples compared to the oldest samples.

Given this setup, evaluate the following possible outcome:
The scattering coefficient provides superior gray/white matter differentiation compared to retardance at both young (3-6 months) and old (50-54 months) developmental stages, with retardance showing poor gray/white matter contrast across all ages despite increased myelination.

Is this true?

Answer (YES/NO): YES